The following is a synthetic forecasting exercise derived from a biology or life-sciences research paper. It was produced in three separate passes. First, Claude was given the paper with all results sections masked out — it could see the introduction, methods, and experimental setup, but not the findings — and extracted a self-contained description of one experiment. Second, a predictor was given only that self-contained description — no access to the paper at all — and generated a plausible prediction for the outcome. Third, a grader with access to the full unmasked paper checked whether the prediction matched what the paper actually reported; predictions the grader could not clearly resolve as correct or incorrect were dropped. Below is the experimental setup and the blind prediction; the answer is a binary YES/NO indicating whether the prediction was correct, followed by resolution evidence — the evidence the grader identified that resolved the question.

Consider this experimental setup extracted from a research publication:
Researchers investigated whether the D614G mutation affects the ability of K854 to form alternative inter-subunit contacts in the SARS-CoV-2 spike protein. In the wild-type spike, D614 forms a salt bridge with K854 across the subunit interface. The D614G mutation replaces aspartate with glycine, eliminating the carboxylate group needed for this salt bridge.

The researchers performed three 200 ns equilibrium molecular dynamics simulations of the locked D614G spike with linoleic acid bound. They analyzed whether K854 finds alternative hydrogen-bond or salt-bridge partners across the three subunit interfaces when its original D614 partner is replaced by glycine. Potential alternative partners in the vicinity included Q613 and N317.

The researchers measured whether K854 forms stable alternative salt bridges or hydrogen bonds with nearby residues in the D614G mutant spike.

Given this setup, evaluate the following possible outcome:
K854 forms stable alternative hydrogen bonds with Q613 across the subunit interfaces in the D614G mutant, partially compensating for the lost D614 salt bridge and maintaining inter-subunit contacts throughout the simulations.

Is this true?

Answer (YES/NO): NO